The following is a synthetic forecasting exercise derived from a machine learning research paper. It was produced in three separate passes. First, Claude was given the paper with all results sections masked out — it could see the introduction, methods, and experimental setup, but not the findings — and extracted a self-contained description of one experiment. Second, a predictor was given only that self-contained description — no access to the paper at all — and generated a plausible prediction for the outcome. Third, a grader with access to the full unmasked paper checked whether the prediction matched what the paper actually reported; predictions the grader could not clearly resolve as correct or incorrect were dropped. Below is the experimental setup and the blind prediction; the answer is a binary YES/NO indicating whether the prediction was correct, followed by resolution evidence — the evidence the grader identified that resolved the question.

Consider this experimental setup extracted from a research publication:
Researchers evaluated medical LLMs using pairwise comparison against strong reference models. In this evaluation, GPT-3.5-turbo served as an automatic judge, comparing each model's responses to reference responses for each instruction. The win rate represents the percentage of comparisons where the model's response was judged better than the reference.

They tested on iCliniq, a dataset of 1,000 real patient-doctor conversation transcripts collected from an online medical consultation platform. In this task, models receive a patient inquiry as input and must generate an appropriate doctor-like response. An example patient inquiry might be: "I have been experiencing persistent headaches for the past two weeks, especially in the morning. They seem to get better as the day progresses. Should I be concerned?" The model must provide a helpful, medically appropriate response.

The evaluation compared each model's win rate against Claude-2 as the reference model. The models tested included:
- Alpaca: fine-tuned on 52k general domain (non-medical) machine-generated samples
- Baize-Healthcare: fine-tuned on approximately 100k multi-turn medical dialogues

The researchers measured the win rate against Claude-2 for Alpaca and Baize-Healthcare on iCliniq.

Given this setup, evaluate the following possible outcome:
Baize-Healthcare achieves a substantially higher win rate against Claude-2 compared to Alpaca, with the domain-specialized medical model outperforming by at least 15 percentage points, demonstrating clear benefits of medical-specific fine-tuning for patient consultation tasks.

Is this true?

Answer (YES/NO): NO